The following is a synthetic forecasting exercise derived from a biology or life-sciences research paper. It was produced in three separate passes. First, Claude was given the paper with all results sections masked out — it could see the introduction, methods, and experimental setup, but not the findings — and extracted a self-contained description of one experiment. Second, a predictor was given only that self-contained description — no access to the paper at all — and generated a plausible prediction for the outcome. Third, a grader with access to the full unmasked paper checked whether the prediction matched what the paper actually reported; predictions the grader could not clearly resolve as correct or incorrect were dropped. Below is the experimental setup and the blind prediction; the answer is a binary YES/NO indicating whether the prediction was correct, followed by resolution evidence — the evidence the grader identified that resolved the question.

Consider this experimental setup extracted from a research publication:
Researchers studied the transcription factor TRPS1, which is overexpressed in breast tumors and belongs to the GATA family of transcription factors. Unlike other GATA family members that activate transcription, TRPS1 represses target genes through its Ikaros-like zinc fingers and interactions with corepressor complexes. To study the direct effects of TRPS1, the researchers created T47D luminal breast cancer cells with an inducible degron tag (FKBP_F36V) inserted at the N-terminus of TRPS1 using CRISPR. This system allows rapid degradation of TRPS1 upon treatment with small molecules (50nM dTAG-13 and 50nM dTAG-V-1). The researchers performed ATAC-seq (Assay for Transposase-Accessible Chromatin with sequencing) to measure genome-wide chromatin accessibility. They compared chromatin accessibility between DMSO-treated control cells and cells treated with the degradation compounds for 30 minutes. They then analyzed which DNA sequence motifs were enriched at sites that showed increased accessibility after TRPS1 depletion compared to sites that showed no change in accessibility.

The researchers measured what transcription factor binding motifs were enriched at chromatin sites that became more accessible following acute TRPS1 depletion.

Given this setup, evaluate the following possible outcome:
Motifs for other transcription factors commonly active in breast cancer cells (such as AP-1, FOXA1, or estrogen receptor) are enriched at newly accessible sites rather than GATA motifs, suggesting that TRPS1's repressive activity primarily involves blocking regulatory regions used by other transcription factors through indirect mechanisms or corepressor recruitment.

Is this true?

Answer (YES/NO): NO